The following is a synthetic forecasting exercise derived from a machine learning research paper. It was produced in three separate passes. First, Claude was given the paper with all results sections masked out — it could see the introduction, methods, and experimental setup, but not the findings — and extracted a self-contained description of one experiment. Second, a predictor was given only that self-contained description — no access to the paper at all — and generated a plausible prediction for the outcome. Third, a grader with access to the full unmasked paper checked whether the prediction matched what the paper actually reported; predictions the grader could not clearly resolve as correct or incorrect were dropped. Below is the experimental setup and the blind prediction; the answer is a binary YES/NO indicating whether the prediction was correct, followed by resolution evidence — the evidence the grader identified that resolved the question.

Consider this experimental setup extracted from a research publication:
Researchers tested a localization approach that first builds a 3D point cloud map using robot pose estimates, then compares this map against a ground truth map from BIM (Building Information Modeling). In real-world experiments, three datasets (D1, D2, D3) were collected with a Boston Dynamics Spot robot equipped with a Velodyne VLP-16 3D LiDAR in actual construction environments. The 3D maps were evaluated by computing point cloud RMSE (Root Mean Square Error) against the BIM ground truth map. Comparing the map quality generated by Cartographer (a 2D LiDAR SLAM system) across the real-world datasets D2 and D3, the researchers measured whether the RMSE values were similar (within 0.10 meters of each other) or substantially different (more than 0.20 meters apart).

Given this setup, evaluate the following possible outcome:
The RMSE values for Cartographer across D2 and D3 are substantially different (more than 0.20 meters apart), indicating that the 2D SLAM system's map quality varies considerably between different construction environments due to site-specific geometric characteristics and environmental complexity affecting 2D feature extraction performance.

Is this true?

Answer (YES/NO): NO